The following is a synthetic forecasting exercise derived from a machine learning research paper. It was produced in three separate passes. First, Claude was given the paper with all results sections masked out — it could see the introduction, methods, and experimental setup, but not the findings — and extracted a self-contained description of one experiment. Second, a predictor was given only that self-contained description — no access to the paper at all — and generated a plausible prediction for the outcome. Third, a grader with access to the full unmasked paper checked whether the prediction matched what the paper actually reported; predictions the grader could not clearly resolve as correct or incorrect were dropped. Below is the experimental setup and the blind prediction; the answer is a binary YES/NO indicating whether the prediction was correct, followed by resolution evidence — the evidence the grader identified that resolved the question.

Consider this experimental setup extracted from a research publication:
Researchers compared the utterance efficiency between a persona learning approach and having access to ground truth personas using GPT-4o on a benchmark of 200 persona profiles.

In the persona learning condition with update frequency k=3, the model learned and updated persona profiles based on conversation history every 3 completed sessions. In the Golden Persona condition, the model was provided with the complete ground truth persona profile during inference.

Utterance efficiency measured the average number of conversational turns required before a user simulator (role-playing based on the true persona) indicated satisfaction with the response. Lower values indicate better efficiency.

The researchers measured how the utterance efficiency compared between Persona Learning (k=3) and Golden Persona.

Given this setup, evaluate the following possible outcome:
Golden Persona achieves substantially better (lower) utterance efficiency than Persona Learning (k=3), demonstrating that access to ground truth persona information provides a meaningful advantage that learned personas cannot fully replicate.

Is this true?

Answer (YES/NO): NO